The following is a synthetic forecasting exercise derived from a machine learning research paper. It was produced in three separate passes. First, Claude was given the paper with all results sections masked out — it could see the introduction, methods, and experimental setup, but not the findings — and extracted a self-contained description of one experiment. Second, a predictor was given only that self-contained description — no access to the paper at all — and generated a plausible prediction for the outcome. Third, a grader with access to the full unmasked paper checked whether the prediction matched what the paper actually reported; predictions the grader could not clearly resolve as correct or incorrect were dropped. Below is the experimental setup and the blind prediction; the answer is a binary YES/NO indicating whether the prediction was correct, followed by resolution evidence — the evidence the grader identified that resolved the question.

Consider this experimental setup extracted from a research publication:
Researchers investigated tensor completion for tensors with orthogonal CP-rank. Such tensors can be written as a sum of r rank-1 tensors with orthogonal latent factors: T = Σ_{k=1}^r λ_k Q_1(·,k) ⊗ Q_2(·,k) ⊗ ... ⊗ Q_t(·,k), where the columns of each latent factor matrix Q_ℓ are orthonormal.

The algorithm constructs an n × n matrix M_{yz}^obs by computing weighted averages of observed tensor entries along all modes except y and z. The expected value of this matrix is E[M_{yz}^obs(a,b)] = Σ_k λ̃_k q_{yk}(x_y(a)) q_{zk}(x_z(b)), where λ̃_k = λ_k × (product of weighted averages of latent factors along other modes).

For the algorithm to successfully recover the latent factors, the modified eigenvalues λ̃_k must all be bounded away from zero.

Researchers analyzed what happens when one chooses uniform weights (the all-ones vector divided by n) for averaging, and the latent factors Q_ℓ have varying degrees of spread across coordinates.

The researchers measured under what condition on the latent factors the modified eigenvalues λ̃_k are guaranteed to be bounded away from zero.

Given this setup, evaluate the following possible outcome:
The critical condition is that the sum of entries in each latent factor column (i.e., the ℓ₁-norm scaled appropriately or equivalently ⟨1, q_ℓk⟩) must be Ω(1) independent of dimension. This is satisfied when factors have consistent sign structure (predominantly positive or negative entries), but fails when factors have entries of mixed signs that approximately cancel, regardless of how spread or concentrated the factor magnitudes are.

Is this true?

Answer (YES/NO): NO